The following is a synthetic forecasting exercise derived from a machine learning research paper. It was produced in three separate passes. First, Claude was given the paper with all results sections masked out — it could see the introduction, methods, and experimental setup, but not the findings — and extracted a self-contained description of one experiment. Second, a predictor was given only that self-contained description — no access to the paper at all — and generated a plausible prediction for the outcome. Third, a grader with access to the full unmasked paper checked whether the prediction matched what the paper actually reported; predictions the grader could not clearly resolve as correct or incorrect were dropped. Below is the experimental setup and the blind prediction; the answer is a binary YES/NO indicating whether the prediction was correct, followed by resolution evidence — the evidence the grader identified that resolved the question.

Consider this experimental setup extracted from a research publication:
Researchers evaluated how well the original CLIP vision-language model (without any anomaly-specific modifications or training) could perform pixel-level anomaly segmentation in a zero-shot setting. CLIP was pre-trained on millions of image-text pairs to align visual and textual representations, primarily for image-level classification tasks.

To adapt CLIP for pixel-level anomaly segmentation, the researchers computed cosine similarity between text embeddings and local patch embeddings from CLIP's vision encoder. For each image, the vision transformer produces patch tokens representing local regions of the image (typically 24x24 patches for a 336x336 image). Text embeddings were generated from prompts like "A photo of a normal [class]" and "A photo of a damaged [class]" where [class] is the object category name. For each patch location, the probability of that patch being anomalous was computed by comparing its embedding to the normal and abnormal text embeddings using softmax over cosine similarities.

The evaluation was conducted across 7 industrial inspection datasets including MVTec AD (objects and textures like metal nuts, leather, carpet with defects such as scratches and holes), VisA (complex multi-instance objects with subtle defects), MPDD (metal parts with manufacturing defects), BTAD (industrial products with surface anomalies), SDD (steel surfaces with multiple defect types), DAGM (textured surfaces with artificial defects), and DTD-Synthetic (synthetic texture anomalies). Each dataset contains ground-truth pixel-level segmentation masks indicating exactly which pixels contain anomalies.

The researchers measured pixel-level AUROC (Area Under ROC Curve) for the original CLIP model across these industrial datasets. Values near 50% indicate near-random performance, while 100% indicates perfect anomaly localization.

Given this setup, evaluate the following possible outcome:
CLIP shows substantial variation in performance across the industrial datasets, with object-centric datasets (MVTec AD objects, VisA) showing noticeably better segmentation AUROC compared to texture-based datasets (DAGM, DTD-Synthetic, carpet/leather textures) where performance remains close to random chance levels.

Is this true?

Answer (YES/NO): NO